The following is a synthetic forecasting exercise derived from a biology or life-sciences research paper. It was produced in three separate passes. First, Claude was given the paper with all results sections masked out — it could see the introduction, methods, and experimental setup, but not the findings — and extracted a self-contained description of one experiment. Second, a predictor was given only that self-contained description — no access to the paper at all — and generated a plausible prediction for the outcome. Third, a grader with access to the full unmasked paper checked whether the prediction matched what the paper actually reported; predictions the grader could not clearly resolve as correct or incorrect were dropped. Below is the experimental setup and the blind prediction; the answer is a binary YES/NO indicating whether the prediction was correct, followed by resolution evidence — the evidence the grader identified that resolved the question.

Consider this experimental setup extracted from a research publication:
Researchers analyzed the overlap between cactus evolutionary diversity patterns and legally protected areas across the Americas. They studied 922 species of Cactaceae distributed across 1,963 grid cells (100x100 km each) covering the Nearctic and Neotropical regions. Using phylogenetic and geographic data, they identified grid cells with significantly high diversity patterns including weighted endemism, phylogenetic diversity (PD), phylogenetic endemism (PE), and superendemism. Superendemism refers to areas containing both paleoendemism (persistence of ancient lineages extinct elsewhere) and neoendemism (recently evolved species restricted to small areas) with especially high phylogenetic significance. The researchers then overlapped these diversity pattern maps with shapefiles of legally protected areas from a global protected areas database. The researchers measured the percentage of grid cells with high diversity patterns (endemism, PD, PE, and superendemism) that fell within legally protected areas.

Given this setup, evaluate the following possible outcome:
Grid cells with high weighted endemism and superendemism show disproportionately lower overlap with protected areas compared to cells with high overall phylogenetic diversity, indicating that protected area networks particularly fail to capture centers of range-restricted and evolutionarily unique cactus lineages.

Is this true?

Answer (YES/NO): NO